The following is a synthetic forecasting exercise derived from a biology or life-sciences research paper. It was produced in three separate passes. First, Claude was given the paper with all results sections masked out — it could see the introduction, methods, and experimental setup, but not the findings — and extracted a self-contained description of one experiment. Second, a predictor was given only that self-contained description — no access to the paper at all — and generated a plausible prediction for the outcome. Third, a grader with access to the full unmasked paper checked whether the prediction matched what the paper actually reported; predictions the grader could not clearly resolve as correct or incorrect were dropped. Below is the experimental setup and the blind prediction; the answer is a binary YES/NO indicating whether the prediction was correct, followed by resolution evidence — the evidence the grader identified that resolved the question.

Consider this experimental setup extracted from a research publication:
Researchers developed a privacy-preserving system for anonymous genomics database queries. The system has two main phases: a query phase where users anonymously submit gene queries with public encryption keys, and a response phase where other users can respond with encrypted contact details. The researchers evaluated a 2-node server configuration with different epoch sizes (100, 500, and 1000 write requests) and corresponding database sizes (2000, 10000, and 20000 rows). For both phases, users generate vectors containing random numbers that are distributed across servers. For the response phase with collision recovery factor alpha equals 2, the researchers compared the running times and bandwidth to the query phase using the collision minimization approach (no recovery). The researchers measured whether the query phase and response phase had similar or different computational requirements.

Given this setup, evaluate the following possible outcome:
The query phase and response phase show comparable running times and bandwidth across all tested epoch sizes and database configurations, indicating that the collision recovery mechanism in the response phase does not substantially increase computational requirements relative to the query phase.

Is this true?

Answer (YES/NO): YES